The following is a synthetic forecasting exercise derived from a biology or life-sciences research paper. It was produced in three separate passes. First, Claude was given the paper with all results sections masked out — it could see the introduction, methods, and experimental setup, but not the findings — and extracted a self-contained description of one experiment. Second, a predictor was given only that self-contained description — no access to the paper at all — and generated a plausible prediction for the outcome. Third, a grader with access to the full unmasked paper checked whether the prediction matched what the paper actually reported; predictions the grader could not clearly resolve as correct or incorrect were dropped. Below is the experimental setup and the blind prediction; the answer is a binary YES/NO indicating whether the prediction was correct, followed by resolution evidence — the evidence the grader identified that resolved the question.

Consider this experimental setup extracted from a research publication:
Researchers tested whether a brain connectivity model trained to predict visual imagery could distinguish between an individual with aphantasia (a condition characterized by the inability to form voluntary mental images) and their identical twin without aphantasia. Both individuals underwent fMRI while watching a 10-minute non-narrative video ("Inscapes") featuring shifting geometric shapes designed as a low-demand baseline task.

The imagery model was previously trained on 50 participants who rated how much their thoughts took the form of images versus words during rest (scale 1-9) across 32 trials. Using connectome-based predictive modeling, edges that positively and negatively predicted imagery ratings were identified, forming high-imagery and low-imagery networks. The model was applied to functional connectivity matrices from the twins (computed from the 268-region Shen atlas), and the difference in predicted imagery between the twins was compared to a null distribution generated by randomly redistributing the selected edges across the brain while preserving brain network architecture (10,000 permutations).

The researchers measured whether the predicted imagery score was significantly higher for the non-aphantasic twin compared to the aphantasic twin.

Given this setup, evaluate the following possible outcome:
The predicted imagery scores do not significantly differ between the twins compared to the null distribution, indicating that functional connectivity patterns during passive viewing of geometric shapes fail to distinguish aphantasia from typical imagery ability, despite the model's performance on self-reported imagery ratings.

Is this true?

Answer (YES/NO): NO